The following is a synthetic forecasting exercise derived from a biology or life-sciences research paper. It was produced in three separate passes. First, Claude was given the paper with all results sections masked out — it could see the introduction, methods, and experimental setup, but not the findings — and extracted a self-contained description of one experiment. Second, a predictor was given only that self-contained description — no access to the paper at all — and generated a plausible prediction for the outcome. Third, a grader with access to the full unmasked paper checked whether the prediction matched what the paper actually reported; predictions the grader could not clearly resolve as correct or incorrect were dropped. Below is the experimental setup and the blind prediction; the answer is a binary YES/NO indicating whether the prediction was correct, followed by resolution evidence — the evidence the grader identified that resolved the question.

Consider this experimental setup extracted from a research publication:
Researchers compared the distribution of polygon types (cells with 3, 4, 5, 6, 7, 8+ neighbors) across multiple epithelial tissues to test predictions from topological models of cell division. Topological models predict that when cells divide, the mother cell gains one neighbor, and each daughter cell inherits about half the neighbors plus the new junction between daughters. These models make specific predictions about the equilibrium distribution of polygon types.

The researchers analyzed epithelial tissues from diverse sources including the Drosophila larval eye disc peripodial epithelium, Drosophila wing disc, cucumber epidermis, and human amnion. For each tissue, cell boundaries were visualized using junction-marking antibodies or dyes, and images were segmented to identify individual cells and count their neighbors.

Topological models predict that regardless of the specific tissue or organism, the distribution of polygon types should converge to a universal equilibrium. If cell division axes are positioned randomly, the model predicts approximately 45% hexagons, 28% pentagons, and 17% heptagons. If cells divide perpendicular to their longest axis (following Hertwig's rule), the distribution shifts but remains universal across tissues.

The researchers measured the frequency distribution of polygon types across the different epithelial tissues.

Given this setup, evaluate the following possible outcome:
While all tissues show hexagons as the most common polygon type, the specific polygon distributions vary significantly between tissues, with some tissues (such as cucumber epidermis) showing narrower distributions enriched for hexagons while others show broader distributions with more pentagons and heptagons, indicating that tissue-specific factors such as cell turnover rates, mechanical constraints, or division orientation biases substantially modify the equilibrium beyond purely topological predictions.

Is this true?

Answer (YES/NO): YES